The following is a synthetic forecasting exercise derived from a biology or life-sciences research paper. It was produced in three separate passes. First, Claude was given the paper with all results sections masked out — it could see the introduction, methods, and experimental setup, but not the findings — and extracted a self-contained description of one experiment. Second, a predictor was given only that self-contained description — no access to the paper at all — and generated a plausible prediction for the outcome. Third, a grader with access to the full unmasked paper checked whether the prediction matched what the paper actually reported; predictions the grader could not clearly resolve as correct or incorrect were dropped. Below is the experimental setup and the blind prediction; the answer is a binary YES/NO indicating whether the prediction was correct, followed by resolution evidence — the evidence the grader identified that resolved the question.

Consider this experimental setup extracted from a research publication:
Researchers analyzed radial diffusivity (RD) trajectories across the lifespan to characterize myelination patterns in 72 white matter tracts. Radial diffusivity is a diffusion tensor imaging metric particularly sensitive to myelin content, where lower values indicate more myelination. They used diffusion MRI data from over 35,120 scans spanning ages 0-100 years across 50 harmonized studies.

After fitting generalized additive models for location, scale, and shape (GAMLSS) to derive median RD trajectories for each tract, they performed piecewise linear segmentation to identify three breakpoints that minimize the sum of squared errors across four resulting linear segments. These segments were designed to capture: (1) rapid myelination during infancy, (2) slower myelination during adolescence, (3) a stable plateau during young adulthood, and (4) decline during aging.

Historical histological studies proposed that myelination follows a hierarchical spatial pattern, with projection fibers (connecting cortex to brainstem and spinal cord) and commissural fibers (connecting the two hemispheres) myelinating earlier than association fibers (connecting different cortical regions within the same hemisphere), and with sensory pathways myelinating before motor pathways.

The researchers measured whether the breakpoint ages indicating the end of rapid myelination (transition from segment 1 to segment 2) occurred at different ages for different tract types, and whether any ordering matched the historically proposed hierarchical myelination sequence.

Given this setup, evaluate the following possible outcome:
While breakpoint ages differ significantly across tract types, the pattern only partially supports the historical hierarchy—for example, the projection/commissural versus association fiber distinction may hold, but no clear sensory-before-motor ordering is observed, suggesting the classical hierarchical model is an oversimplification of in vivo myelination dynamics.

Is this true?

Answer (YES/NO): NO